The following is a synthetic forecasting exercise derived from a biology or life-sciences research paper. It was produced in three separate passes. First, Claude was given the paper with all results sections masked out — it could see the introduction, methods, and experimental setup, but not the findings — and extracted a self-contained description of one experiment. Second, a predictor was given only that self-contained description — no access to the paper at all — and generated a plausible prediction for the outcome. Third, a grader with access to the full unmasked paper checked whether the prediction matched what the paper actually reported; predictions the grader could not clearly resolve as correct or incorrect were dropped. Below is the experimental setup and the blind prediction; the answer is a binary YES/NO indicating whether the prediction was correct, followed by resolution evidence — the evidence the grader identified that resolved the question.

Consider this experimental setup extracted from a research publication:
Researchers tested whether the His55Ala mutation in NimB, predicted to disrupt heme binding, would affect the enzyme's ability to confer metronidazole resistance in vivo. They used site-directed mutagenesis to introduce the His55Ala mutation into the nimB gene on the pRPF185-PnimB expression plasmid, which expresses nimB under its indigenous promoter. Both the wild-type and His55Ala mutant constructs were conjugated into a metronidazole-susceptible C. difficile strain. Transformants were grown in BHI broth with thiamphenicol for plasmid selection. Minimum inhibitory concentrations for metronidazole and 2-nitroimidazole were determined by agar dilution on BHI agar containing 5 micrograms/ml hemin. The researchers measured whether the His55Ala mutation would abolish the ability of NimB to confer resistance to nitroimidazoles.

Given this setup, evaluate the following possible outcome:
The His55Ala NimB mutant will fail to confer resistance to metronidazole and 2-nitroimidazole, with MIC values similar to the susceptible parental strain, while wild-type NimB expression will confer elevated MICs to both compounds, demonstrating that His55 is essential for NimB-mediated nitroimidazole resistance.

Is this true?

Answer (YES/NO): YES